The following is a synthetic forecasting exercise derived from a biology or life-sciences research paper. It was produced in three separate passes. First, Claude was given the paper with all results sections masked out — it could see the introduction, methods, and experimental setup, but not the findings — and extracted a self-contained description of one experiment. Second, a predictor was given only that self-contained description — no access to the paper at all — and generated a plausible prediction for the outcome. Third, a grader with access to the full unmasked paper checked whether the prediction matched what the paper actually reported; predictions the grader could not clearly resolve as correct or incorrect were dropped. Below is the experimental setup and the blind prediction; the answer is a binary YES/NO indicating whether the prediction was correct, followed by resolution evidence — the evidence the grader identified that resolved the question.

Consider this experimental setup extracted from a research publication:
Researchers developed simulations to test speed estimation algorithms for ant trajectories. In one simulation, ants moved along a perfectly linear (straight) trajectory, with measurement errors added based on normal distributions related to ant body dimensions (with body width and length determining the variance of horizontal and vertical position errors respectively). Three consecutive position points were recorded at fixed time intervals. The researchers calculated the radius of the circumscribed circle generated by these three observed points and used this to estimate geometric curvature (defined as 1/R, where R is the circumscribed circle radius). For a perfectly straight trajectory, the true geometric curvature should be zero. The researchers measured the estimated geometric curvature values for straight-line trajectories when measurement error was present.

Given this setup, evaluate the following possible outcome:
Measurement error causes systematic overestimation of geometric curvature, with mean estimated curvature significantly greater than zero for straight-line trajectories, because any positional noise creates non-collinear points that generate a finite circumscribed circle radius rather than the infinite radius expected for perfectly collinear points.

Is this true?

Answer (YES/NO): YES